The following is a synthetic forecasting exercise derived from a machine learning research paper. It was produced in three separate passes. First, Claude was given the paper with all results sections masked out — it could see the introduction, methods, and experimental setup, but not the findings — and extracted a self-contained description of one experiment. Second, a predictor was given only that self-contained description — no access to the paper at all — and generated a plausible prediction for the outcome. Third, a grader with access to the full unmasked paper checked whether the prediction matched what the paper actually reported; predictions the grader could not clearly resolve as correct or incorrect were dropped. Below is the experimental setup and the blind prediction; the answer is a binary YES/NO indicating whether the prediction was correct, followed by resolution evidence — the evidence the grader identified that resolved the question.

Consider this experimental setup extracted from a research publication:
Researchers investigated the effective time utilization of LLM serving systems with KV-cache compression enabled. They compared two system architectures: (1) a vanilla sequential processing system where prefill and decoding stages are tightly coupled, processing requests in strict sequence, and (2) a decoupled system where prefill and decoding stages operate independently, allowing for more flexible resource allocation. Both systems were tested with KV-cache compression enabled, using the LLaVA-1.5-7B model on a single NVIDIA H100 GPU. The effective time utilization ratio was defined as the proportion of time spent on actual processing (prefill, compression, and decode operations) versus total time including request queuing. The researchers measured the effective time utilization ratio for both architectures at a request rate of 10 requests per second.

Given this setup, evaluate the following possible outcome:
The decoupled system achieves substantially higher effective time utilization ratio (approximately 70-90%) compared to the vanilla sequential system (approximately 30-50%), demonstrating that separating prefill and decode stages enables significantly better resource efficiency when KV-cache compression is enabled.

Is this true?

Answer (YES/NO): NO